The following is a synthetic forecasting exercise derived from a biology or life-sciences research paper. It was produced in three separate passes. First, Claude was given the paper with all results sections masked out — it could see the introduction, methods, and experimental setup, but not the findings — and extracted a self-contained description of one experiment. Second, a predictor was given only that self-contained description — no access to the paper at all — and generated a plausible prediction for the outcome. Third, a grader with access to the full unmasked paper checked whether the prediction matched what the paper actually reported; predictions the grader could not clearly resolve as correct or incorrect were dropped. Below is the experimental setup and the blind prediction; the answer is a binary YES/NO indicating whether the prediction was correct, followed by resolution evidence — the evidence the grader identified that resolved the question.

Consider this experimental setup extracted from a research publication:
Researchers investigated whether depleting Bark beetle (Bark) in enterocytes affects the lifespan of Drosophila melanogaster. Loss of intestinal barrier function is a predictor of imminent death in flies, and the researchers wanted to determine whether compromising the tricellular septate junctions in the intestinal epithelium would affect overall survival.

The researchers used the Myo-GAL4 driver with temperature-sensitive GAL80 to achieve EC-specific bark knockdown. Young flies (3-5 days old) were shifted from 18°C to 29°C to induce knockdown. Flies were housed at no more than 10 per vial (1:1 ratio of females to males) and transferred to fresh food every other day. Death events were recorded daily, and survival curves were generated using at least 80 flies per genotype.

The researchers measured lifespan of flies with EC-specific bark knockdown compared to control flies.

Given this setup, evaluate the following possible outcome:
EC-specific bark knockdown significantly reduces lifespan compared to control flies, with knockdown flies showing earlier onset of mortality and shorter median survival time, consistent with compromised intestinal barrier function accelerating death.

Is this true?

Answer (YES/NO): YES